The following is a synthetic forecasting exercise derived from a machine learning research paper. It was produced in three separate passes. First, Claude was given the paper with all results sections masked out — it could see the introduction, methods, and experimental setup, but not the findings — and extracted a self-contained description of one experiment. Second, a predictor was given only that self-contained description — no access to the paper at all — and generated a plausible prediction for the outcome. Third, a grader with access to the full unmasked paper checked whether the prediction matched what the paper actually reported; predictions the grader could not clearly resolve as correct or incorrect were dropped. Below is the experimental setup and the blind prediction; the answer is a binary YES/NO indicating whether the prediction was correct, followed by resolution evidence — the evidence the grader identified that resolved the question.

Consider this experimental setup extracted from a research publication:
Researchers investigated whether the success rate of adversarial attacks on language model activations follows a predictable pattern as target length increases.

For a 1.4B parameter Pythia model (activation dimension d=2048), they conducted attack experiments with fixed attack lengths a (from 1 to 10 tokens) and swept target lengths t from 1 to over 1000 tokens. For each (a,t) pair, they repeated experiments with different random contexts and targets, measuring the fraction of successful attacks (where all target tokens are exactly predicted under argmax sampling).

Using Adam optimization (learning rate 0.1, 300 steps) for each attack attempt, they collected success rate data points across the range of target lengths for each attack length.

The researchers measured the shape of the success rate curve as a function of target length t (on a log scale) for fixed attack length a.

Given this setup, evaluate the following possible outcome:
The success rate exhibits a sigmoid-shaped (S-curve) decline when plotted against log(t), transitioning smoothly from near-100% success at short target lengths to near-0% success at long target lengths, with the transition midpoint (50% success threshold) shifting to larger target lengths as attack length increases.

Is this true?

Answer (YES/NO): YES